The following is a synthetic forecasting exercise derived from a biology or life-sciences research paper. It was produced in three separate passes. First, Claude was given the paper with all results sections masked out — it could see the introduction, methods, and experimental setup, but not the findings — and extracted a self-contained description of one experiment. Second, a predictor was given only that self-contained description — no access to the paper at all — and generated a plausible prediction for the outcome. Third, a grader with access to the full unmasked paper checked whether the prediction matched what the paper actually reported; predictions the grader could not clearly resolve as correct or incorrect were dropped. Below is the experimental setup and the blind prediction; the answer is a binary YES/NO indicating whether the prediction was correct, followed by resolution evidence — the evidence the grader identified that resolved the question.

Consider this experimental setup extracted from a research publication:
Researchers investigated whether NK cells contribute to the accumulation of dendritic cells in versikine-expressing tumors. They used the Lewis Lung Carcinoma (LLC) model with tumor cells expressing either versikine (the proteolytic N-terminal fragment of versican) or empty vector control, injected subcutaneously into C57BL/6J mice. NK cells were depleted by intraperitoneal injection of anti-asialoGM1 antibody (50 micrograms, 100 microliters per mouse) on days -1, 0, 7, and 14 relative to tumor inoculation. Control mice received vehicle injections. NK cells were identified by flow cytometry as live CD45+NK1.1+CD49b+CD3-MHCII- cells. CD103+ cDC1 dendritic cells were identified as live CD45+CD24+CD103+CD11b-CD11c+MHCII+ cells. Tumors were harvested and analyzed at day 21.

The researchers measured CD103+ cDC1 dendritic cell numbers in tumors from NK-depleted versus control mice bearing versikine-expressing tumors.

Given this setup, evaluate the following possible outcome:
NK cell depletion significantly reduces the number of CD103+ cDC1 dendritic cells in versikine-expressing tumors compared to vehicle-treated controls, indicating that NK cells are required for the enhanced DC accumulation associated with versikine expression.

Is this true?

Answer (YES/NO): YES